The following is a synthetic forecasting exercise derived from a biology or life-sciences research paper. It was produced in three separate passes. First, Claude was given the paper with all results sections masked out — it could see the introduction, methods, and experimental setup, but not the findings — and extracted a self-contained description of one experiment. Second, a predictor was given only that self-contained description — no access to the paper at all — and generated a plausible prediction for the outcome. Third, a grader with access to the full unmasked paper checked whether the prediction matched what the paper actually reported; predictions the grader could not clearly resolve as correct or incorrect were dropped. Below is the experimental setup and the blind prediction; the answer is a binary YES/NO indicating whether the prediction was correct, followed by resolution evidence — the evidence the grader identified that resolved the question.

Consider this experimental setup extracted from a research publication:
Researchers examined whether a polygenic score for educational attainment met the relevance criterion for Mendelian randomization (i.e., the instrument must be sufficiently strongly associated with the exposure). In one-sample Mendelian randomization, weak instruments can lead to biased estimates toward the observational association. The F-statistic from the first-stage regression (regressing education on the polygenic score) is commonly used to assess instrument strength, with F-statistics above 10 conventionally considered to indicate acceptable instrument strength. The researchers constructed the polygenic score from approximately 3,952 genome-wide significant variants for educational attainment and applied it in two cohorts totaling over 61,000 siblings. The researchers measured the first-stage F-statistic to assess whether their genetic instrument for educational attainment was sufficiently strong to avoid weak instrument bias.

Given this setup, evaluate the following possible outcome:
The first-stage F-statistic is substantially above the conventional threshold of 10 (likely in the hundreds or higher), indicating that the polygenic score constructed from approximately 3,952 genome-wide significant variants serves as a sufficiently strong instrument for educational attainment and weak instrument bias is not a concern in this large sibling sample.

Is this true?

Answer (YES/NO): YES